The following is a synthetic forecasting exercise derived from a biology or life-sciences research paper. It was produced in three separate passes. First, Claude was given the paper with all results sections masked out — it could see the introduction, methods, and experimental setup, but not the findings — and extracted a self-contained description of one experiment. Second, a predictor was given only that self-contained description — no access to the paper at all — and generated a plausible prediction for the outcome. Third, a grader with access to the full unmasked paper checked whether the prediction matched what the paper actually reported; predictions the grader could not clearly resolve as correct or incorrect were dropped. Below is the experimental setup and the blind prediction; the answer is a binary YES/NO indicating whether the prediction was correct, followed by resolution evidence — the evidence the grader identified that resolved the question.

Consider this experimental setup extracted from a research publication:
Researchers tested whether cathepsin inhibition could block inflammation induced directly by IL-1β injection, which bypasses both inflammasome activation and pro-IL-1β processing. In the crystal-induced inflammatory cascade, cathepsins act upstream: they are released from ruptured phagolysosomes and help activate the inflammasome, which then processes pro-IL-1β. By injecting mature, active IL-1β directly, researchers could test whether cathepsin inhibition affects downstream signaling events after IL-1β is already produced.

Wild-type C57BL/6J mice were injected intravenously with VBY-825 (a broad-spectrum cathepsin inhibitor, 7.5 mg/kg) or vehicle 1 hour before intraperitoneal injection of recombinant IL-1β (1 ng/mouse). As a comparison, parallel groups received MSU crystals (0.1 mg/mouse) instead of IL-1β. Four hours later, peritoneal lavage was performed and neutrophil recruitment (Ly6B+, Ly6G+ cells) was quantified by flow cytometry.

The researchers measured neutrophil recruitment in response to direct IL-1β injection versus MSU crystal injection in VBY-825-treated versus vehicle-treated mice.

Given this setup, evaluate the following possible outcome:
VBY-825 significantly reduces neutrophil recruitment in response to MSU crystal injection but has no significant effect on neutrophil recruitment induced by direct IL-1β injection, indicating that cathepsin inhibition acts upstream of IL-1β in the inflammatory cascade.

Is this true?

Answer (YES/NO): YES